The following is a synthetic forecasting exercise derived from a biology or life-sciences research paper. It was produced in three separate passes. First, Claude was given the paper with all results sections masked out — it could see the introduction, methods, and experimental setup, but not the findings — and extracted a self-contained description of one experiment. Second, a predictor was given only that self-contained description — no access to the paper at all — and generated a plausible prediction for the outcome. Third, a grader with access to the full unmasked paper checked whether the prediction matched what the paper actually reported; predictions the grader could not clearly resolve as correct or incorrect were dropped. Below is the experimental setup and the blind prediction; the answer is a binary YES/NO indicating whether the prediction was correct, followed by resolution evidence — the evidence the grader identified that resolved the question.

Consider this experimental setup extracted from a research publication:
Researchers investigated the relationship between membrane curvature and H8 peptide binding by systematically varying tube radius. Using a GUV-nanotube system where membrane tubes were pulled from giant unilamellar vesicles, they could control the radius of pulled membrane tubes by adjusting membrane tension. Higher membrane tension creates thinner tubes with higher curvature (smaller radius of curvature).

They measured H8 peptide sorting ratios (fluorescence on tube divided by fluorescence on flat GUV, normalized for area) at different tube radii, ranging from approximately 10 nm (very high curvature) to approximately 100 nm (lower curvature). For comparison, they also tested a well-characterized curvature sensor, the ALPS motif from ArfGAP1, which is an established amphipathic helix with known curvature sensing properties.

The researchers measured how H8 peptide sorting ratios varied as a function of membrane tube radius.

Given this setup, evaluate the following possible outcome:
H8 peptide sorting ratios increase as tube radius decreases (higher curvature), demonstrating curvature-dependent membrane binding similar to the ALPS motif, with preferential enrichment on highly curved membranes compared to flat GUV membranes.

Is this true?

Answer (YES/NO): YES